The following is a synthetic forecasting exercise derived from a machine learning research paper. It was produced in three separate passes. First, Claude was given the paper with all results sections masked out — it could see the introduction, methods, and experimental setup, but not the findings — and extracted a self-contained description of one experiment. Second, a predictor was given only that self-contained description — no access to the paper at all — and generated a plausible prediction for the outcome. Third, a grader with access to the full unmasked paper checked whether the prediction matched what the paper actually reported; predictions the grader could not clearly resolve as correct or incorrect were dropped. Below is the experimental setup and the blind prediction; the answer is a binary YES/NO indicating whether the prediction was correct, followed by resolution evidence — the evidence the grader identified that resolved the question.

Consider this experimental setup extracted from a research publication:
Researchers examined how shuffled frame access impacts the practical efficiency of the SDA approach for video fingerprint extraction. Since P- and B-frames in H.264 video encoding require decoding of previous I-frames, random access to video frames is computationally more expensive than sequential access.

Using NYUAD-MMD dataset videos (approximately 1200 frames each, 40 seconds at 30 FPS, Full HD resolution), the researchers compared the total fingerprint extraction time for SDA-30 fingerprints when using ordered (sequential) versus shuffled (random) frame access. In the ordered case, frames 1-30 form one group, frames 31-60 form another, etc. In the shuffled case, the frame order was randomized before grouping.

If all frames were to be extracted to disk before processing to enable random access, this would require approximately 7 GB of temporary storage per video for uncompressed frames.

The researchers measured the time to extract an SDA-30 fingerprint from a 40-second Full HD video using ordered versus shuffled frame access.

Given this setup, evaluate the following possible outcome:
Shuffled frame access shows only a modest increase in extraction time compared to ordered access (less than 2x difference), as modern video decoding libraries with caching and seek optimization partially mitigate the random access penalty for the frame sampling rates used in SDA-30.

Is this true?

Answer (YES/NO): NO